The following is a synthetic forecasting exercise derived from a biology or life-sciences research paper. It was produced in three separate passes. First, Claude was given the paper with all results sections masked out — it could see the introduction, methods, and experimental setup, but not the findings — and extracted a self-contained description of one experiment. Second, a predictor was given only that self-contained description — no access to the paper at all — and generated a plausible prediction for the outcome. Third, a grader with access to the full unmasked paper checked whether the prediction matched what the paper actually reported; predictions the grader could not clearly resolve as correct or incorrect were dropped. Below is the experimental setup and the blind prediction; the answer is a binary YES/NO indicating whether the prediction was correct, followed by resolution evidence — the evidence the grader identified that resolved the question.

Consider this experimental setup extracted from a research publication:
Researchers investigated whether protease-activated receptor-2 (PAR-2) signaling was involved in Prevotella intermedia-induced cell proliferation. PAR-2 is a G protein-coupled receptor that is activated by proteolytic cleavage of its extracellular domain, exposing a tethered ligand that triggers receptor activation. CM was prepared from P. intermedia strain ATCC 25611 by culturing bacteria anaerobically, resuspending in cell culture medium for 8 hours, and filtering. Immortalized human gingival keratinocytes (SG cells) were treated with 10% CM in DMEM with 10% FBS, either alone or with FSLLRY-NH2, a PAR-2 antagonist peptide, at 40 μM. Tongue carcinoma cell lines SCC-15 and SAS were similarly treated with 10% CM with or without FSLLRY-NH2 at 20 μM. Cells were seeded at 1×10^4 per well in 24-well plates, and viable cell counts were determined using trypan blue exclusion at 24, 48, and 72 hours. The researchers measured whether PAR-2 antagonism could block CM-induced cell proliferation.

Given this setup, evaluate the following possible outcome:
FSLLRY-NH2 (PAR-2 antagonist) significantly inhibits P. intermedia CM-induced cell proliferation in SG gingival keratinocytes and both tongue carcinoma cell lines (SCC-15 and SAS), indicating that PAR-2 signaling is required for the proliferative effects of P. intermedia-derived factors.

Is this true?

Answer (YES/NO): YES